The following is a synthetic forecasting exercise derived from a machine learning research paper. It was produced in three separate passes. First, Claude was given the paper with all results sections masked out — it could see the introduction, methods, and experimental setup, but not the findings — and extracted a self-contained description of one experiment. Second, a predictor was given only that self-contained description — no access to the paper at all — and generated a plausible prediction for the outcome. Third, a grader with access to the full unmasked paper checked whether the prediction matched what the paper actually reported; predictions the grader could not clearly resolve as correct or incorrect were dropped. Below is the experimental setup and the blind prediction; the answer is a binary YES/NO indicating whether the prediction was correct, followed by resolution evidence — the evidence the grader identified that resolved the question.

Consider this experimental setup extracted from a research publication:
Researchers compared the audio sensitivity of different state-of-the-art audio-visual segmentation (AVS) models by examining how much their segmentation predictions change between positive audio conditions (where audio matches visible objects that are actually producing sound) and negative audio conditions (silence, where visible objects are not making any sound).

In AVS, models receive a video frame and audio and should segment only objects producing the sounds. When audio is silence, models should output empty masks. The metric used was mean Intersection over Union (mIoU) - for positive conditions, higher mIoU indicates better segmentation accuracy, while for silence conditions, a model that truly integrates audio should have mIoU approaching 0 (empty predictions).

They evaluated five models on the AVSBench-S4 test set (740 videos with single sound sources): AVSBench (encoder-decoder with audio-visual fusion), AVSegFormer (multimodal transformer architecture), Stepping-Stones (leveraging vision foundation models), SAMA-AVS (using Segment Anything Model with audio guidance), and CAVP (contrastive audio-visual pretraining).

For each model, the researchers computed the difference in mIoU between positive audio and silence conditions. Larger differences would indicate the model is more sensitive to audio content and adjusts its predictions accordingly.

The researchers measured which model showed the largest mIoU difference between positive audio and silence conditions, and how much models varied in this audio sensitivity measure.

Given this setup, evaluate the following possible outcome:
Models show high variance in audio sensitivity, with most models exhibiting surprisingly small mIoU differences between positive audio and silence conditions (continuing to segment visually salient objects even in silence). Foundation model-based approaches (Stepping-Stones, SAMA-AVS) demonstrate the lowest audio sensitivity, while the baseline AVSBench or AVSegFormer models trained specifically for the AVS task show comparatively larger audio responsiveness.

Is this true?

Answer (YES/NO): NO